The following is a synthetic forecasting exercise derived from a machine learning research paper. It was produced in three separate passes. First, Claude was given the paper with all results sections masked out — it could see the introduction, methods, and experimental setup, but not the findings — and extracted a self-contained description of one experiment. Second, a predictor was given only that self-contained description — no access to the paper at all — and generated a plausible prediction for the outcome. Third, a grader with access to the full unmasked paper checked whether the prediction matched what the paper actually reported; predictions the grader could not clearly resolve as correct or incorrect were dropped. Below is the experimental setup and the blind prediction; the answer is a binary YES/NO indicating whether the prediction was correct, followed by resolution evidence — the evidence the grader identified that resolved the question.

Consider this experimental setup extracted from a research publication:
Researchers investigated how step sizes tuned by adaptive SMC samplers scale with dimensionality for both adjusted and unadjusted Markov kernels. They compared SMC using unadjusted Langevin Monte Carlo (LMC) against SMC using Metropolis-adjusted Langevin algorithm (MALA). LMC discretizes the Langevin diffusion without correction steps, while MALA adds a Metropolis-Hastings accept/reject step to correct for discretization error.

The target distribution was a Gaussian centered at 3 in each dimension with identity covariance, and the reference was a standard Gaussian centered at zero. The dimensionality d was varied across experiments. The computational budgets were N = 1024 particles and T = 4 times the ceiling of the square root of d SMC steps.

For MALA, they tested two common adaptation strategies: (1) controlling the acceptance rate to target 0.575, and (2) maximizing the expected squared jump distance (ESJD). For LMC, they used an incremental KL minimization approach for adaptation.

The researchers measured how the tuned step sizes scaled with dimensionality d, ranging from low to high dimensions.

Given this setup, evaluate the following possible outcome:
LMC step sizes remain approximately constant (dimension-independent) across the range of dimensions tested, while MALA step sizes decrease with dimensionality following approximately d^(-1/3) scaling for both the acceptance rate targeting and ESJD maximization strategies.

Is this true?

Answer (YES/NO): YES